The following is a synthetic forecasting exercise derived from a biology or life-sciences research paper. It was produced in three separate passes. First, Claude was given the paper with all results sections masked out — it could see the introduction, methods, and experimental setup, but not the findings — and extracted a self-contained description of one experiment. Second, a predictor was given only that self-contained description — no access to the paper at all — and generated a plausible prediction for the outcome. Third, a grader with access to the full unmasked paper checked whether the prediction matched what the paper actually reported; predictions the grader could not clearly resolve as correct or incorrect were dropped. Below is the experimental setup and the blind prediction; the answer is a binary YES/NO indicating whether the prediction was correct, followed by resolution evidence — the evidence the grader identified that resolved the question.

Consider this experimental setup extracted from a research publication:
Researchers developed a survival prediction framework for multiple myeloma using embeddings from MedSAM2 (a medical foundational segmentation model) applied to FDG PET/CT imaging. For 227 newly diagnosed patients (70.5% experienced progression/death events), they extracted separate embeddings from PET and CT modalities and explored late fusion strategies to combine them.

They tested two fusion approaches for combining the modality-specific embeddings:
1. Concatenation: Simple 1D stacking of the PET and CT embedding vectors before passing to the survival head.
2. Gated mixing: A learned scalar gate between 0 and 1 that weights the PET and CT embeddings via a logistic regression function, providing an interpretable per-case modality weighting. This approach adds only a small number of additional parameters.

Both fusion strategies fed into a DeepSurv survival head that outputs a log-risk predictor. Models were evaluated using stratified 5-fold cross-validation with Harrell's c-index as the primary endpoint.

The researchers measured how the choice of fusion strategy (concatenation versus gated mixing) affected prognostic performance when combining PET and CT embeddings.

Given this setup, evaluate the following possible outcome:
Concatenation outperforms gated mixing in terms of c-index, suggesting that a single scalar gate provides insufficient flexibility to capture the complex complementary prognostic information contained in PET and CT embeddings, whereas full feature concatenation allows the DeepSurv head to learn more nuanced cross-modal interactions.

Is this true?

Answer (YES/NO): NO